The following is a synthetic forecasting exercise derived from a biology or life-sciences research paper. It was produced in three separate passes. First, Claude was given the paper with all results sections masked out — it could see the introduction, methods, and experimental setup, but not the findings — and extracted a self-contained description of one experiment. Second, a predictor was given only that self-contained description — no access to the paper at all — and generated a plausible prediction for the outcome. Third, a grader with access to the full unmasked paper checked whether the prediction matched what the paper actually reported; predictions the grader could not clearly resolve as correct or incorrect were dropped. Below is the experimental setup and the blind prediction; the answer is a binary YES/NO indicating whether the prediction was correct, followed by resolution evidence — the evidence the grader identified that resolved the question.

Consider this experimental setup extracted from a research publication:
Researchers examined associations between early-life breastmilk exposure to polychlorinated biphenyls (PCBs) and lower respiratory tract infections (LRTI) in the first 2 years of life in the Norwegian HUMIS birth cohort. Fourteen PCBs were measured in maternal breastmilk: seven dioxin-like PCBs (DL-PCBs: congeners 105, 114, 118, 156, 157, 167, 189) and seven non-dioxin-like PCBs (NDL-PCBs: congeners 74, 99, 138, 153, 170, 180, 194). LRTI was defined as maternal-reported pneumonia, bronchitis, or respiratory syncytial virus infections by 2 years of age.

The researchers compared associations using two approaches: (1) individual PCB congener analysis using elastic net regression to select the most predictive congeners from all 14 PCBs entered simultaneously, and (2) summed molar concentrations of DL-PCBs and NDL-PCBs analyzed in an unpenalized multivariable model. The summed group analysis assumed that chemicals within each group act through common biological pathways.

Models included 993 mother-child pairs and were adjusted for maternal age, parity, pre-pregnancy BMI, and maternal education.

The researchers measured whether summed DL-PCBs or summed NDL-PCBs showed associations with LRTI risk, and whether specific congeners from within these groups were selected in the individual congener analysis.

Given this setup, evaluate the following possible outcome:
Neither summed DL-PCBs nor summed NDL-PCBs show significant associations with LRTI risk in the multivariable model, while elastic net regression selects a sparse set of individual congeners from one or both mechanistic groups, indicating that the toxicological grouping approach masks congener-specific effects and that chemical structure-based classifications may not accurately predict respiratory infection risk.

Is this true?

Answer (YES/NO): NO